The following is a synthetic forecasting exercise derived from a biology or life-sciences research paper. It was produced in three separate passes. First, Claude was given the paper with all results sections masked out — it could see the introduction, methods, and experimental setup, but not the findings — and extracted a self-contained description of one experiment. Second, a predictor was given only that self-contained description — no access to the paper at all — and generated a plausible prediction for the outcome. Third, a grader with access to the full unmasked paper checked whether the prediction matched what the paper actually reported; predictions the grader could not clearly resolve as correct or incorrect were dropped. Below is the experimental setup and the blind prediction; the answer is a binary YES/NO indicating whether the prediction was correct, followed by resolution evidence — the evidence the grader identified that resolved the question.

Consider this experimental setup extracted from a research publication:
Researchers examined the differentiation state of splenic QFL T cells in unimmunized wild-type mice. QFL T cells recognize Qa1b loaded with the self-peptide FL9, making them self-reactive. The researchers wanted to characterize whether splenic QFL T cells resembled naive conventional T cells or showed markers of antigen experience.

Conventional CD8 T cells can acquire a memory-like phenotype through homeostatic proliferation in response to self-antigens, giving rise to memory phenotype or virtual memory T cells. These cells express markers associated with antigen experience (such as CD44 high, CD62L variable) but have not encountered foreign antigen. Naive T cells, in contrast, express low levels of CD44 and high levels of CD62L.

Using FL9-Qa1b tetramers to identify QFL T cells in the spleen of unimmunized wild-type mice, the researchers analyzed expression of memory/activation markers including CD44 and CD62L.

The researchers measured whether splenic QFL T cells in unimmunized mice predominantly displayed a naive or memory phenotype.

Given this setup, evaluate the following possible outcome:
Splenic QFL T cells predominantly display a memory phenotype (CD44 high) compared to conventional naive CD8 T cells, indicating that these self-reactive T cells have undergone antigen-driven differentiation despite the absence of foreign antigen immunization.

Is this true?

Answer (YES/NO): YES